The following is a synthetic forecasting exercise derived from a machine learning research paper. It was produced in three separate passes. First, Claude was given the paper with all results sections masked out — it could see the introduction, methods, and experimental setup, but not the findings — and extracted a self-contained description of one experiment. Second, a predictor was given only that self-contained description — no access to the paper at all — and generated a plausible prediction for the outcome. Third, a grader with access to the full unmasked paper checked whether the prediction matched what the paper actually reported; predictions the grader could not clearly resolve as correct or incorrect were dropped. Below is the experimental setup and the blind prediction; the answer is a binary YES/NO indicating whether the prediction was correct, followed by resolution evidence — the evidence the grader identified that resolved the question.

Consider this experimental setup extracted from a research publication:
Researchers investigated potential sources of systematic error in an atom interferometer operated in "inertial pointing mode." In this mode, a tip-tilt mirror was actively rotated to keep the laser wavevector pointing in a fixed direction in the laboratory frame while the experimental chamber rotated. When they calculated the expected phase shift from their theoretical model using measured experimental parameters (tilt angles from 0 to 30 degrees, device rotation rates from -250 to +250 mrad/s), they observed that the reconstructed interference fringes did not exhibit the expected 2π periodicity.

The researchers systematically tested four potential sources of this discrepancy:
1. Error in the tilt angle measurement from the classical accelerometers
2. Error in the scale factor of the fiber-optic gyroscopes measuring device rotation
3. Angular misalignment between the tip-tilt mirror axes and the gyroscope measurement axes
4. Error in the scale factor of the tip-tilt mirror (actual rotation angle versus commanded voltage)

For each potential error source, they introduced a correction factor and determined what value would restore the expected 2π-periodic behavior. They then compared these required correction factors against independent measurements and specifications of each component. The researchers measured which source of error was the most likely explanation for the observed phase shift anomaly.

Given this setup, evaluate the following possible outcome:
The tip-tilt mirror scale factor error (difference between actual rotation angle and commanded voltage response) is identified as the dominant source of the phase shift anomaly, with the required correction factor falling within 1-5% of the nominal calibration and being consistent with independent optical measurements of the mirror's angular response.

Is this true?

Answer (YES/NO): YES